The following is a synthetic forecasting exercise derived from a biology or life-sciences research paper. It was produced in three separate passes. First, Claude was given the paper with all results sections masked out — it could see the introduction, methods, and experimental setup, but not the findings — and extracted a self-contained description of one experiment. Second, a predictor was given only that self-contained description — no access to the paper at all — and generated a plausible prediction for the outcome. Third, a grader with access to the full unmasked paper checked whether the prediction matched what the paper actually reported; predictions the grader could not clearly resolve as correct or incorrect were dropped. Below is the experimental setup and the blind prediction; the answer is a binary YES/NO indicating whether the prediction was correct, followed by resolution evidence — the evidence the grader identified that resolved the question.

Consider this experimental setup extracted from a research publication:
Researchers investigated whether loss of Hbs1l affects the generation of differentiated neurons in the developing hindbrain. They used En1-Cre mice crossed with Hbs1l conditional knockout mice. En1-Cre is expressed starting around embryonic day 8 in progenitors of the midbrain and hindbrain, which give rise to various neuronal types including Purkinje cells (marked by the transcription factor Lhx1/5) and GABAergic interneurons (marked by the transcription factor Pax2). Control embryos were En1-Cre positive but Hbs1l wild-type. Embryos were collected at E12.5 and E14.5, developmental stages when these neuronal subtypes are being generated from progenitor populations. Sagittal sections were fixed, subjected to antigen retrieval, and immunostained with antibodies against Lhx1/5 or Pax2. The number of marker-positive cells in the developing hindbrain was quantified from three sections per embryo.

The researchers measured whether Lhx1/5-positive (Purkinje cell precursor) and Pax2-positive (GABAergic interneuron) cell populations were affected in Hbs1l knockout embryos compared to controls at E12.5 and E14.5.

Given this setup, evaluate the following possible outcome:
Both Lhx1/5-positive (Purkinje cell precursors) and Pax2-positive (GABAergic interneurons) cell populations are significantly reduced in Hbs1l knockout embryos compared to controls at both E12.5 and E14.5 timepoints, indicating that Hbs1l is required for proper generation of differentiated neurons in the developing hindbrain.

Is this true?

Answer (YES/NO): YES